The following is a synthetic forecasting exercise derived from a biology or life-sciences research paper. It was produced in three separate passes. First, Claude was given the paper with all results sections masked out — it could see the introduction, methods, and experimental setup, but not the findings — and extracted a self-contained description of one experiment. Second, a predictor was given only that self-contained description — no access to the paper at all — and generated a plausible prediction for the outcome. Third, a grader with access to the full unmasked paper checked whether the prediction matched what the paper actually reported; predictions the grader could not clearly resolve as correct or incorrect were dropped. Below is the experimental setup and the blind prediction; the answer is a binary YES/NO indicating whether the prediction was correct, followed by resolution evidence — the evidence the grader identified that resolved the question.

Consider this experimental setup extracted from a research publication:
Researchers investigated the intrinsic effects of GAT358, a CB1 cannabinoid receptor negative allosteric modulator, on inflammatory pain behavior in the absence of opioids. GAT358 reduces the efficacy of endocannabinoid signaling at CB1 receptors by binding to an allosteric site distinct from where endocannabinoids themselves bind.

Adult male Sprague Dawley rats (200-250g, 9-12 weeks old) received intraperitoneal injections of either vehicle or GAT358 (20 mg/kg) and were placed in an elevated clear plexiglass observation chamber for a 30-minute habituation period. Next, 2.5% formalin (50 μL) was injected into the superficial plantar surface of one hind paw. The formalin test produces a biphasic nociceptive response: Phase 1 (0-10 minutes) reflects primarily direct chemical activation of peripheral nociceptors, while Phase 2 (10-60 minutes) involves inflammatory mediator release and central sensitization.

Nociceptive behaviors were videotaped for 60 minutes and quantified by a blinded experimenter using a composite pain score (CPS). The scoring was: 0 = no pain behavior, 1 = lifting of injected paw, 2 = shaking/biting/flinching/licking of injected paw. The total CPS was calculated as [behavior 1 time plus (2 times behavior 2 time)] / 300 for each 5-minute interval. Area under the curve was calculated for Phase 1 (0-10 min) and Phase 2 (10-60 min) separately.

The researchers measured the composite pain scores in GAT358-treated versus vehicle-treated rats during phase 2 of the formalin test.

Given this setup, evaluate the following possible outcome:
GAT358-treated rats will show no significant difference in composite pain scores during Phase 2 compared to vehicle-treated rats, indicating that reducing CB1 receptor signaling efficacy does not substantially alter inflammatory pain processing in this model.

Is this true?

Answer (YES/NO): NO